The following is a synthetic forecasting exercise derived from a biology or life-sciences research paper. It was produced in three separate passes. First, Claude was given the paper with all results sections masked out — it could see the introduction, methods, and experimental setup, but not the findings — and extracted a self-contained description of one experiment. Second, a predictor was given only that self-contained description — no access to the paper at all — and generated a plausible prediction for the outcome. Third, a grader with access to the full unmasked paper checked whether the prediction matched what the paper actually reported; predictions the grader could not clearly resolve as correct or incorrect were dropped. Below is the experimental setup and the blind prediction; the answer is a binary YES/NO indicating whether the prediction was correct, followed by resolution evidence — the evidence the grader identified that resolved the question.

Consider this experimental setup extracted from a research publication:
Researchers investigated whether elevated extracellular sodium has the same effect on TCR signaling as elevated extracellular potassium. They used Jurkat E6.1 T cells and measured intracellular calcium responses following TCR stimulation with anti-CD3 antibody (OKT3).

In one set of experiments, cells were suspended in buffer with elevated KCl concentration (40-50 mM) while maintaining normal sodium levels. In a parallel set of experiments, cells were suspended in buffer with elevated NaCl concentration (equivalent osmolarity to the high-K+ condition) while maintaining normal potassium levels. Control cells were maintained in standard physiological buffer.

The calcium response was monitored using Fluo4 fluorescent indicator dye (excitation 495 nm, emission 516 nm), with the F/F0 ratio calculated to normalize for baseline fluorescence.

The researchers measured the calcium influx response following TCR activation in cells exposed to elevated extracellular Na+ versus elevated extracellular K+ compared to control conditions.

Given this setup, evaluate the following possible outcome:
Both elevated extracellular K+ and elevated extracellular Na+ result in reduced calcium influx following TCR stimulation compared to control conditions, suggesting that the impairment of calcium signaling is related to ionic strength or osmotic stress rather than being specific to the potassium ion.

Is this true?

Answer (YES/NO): NO